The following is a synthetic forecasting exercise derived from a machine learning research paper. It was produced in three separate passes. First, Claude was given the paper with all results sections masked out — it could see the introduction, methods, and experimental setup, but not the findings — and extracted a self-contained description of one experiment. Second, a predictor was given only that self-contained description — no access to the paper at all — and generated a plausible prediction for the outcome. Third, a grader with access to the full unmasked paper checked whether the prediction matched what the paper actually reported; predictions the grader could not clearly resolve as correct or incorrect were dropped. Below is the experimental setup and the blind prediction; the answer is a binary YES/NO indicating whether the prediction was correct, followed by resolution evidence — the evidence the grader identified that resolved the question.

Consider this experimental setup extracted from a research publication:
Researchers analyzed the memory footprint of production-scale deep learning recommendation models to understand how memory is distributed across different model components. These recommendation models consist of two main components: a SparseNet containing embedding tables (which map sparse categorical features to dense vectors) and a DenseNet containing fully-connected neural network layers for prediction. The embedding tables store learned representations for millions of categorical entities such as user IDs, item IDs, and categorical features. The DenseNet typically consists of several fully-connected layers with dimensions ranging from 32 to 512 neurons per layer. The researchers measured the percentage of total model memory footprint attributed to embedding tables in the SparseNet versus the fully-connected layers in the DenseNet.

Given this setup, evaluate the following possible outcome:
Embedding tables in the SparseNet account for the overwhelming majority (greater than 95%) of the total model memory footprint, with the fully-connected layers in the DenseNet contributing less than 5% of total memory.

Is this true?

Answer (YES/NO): YES